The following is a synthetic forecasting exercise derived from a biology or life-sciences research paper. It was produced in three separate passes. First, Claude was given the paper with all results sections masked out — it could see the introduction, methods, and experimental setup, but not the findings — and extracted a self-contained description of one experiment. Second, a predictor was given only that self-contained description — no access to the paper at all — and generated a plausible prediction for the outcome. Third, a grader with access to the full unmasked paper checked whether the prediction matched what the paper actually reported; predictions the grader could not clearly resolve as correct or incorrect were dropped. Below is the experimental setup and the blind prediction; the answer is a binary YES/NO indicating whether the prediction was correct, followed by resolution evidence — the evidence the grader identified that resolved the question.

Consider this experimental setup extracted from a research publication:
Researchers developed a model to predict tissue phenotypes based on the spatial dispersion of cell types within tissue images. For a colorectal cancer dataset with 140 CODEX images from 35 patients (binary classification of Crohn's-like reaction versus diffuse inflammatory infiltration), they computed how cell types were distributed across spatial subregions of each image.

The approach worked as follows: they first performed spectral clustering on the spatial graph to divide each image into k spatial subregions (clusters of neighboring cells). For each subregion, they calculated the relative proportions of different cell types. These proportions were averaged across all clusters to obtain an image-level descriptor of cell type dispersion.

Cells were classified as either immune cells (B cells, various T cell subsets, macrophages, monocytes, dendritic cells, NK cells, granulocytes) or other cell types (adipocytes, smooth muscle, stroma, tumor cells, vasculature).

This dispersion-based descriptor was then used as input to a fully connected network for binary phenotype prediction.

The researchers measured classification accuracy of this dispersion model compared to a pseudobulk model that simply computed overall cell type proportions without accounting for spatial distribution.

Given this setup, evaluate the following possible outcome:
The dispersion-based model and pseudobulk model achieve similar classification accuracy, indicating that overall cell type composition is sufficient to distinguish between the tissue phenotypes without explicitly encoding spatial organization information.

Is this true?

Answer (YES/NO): NO